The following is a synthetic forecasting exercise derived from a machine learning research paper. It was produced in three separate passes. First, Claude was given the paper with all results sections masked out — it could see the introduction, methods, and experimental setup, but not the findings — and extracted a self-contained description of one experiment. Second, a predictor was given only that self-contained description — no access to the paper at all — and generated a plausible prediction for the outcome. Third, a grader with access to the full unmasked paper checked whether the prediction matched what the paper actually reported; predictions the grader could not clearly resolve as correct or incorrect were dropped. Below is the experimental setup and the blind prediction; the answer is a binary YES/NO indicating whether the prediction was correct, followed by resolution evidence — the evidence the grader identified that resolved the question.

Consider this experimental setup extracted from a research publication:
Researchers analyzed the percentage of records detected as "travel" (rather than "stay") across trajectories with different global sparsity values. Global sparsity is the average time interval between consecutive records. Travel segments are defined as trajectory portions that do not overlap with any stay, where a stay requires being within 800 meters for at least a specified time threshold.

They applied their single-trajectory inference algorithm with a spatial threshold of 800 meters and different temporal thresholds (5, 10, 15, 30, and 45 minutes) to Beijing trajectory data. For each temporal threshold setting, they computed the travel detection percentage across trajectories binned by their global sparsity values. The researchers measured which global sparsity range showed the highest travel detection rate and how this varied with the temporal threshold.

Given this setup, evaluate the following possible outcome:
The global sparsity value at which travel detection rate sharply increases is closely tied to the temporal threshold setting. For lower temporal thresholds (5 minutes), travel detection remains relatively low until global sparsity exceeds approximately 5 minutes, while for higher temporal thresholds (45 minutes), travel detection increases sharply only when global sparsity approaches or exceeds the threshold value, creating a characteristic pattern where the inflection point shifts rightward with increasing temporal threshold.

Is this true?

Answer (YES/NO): NO